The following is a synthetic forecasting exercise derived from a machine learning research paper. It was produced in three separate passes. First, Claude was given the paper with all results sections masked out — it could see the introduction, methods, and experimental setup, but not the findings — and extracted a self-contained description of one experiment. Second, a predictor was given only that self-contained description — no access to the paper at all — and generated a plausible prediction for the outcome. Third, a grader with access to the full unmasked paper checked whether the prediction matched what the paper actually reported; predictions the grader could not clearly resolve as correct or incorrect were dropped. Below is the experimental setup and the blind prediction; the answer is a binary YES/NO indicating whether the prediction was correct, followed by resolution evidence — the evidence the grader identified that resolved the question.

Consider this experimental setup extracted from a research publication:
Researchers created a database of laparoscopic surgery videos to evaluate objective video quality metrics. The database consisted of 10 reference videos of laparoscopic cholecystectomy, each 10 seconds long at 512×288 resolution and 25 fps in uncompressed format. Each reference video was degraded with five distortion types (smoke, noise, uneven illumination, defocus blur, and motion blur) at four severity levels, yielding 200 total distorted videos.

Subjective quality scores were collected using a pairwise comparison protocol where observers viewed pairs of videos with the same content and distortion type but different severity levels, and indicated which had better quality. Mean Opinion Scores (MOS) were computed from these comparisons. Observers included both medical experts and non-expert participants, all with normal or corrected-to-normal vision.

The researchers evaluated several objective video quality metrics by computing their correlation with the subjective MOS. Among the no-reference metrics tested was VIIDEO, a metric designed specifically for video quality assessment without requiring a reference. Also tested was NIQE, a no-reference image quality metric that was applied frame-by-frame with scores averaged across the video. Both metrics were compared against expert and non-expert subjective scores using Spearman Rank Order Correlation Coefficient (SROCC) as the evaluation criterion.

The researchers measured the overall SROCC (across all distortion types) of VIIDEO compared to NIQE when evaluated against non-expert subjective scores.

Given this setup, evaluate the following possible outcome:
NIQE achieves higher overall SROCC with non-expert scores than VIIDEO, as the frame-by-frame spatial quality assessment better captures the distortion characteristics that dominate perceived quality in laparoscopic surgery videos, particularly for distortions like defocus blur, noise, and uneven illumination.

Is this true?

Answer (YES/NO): YES